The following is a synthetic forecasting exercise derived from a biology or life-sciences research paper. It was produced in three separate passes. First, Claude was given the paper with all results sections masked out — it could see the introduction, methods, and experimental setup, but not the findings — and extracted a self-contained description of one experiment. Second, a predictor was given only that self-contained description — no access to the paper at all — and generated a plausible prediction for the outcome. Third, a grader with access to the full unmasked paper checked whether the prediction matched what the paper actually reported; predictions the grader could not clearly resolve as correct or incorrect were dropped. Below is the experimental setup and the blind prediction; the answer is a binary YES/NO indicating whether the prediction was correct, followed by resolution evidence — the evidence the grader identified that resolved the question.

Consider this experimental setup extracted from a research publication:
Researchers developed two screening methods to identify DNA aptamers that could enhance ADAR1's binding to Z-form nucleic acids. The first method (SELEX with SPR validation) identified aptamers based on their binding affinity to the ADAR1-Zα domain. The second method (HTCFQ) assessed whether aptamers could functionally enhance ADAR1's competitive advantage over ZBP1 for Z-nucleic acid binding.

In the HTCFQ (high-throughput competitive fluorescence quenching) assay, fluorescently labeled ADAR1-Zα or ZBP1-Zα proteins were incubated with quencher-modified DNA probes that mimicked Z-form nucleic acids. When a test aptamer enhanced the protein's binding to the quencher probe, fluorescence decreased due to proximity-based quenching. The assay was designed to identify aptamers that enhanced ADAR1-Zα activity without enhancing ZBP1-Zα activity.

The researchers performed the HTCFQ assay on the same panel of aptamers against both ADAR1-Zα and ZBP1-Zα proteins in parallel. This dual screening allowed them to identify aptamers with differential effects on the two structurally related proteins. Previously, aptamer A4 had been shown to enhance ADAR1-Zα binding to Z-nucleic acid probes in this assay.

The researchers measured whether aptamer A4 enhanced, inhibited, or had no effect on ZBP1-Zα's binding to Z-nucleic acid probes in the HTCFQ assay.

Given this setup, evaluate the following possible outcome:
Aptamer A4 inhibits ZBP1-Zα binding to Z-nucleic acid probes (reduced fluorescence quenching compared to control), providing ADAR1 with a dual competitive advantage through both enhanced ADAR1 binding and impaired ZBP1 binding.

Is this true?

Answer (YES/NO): NO